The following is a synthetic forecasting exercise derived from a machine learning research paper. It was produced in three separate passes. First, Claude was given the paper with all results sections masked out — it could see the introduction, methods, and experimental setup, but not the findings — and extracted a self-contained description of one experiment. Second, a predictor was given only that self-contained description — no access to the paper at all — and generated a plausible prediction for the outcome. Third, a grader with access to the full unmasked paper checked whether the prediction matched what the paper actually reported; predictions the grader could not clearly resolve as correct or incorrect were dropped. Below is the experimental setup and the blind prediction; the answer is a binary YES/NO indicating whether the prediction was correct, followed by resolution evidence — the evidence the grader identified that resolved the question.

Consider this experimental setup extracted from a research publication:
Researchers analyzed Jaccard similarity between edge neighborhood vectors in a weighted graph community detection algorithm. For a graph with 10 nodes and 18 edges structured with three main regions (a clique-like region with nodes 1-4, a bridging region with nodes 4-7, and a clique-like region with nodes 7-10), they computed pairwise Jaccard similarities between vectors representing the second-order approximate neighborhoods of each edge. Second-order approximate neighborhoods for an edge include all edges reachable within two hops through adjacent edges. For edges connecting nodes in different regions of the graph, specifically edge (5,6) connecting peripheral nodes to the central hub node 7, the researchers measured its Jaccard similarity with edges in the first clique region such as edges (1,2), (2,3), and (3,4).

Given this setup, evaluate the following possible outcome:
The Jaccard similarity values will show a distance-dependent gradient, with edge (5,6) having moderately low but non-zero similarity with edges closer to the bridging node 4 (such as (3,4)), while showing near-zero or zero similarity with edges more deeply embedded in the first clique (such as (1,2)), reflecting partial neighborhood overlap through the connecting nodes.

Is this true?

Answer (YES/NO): YES